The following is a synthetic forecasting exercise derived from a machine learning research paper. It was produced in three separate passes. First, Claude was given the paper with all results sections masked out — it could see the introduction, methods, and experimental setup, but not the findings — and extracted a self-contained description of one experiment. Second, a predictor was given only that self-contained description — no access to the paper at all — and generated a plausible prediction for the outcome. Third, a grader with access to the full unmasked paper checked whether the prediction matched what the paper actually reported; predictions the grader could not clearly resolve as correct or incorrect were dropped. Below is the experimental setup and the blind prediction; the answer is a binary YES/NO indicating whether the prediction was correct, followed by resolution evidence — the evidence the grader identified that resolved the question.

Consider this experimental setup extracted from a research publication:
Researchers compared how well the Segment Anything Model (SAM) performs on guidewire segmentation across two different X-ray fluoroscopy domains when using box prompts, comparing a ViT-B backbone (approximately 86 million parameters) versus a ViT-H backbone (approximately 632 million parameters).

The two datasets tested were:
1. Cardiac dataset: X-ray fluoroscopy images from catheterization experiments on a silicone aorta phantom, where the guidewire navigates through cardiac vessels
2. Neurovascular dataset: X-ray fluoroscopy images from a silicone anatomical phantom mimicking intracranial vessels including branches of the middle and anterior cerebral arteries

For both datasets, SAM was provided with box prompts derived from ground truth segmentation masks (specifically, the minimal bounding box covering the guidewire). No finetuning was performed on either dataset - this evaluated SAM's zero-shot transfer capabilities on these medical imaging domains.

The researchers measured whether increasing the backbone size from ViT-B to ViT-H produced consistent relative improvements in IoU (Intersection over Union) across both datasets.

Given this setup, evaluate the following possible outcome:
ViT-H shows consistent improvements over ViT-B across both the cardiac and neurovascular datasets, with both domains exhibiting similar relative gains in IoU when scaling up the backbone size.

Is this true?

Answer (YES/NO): YES